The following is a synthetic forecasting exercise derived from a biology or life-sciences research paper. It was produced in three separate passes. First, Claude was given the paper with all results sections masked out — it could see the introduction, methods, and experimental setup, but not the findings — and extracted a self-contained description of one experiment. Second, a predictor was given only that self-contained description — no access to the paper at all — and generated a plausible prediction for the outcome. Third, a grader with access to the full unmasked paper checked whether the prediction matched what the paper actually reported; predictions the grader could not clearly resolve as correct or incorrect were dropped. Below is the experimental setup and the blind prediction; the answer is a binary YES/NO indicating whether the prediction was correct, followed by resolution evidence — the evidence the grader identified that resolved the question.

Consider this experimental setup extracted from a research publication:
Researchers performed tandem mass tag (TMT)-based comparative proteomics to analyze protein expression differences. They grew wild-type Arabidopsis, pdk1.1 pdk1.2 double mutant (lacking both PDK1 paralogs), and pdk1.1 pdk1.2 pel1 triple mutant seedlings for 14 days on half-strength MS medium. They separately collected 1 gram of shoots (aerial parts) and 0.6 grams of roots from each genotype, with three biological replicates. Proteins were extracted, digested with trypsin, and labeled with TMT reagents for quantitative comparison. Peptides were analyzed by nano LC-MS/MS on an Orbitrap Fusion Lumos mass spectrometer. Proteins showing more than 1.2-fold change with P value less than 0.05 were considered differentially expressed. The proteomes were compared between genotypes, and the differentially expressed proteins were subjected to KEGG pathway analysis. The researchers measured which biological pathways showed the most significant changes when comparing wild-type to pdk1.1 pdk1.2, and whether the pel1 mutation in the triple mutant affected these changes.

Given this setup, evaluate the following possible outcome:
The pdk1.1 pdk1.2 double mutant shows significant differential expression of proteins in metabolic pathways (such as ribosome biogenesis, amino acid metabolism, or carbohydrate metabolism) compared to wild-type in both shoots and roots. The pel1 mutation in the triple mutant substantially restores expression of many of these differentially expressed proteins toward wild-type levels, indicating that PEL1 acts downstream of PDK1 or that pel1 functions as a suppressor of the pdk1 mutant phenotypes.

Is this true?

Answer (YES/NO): YES